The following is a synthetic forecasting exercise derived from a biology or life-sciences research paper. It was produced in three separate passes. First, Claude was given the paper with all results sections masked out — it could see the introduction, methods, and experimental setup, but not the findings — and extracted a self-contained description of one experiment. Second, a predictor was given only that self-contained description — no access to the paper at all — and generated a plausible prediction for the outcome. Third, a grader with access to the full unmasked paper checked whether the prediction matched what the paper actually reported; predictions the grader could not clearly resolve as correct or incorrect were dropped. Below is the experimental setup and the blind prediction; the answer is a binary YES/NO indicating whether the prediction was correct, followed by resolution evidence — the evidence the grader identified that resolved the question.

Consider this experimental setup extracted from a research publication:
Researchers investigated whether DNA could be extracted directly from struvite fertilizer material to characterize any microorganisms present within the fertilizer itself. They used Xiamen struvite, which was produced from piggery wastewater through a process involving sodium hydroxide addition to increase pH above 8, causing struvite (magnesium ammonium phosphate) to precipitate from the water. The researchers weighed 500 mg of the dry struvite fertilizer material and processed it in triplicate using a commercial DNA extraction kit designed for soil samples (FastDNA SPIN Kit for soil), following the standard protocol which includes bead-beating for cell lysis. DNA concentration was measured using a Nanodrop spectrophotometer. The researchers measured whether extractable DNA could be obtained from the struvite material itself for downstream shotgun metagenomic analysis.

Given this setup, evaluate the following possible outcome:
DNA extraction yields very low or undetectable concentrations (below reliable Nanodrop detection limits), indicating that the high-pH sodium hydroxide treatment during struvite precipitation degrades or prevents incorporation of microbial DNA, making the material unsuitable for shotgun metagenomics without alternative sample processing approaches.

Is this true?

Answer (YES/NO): NO